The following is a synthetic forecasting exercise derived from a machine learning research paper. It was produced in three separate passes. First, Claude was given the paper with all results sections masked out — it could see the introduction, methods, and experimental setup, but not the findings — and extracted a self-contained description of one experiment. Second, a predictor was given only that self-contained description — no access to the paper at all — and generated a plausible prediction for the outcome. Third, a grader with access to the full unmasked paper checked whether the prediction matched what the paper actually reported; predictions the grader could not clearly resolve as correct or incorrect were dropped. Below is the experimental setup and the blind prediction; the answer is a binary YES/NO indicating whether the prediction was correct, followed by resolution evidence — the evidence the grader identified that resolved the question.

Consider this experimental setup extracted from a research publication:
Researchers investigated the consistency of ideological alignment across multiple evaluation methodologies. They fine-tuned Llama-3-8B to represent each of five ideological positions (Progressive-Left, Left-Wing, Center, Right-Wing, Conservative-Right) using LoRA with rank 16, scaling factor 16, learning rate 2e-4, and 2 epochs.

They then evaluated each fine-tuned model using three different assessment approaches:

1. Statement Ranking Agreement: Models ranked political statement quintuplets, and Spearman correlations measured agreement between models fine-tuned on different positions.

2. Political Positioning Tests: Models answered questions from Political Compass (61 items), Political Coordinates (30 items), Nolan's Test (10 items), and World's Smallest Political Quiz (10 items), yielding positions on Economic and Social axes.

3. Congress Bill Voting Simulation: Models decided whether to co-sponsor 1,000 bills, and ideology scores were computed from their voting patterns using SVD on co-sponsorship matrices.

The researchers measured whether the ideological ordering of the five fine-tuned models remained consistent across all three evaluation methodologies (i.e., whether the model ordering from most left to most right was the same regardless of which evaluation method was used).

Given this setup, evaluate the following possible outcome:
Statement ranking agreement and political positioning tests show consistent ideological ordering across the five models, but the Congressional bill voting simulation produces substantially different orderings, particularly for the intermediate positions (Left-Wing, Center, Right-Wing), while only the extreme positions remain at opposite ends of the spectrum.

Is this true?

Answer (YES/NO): NO